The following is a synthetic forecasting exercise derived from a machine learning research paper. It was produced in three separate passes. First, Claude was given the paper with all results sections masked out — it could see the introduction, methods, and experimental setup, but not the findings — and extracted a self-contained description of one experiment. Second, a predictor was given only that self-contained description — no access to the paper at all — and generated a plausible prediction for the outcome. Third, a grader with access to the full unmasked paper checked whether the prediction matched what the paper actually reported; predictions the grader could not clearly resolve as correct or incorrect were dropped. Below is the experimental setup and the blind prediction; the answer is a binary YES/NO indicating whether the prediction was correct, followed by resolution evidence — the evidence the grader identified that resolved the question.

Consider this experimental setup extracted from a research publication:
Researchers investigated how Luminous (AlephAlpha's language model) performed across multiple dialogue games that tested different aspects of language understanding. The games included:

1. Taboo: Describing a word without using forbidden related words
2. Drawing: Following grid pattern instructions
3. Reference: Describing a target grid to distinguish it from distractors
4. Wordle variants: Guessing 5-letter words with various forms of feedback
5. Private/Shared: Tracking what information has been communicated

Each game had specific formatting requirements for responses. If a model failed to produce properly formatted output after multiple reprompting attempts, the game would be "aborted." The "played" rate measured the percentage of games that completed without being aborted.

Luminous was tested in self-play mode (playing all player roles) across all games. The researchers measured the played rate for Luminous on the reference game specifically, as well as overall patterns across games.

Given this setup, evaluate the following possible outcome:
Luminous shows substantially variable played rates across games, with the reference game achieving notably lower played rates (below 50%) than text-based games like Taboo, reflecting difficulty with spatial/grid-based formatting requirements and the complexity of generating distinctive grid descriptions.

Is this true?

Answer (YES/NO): NO